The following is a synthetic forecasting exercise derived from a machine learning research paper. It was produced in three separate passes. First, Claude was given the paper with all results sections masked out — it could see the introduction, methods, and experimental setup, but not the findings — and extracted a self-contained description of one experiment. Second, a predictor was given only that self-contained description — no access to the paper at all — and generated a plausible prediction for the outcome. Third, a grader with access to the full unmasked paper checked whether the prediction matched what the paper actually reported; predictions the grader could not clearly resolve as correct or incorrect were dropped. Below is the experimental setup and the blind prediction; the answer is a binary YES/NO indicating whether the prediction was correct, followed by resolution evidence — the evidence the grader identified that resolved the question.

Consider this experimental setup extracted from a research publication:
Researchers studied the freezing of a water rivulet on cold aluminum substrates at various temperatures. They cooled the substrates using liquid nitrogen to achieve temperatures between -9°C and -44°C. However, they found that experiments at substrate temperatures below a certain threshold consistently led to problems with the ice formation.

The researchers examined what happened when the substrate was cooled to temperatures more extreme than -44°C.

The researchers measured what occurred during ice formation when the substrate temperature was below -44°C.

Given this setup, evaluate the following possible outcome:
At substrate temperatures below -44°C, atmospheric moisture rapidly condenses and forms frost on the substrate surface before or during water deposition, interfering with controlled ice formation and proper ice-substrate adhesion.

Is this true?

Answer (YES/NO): NO